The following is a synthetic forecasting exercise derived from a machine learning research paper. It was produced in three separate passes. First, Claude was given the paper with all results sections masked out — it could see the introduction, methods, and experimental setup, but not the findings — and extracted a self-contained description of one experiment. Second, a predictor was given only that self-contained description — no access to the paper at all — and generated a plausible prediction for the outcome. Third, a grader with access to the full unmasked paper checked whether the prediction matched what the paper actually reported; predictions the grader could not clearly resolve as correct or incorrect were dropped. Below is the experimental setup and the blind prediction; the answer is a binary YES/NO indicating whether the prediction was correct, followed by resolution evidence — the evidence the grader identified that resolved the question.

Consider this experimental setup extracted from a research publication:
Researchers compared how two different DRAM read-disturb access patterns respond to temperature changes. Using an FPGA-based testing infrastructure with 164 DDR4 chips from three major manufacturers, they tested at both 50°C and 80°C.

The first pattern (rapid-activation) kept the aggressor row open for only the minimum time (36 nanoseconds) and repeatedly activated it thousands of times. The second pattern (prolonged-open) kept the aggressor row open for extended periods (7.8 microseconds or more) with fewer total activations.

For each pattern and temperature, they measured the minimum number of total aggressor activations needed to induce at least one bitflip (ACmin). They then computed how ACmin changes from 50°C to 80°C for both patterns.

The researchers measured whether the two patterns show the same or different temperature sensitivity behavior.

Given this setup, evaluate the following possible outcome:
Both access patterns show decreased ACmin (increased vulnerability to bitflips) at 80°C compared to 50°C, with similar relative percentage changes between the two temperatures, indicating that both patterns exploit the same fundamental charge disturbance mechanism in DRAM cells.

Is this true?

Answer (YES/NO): NO